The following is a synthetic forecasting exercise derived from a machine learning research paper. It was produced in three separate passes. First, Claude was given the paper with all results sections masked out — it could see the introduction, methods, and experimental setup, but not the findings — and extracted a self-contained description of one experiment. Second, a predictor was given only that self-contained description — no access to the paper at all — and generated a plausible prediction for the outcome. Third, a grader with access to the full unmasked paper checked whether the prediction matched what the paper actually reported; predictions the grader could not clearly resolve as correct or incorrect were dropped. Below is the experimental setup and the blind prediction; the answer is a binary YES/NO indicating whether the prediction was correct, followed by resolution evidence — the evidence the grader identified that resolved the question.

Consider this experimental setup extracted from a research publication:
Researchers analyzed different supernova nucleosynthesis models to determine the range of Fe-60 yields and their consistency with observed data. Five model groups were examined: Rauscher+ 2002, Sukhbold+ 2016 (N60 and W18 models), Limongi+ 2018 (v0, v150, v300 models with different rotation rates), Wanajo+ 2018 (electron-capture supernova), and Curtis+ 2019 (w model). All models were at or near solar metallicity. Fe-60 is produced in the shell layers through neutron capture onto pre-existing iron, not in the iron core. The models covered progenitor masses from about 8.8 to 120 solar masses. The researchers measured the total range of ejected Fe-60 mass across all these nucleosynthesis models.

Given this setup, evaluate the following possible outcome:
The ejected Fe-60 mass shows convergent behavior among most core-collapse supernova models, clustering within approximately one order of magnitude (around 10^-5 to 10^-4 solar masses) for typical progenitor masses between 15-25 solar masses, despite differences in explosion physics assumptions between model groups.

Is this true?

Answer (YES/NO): NO